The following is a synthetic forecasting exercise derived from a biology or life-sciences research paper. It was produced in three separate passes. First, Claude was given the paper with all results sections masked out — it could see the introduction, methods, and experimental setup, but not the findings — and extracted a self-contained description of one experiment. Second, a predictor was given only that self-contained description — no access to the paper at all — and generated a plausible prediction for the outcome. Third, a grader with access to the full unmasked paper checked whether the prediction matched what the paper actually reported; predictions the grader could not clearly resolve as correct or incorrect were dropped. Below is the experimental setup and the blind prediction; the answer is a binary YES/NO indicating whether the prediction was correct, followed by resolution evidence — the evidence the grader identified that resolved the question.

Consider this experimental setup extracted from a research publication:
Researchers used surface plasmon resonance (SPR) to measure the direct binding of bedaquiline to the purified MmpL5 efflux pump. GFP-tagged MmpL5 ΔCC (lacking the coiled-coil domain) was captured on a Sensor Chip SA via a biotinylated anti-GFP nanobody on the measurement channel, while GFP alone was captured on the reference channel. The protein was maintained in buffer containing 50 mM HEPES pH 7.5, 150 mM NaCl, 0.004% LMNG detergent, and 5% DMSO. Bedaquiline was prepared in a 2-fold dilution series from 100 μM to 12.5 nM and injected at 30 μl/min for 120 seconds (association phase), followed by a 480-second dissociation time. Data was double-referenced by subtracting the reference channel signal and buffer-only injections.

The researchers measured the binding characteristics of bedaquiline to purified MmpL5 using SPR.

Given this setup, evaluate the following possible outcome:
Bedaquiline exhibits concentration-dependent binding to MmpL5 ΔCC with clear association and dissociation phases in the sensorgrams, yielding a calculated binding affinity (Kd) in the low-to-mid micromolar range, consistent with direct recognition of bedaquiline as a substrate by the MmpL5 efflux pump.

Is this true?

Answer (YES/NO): YES